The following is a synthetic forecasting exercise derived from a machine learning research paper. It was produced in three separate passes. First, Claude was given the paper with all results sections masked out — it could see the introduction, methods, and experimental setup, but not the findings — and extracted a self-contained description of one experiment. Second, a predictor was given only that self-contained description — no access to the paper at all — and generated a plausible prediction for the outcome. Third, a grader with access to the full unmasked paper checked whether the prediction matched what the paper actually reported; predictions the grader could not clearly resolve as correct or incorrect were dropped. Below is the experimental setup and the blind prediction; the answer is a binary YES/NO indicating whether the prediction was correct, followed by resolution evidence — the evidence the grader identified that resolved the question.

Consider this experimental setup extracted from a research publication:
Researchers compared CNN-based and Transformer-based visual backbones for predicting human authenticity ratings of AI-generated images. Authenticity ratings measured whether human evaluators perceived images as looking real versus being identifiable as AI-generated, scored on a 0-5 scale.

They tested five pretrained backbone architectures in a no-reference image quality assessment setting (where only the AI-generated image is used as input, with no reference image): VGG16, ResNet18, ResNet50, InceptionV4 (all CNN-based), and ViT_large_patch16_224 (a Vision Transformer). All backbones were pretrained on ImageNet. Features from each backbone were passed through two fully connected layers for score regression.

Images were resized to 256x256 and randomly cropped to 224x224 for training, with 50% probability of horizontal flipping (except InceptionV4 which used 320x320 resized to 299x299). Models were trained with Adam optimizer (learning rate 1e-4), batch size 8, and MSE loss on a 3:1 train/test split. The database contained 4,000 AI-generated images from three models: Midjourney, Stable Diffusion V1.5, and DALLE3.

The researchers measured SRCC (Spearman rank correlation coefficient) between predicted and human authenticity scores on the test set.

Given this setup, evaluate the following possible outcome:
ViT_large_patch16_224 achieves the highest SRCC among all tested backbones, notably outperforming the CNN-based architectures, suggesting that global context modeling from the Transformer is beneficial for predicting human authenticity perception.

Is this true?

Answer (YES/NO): YES